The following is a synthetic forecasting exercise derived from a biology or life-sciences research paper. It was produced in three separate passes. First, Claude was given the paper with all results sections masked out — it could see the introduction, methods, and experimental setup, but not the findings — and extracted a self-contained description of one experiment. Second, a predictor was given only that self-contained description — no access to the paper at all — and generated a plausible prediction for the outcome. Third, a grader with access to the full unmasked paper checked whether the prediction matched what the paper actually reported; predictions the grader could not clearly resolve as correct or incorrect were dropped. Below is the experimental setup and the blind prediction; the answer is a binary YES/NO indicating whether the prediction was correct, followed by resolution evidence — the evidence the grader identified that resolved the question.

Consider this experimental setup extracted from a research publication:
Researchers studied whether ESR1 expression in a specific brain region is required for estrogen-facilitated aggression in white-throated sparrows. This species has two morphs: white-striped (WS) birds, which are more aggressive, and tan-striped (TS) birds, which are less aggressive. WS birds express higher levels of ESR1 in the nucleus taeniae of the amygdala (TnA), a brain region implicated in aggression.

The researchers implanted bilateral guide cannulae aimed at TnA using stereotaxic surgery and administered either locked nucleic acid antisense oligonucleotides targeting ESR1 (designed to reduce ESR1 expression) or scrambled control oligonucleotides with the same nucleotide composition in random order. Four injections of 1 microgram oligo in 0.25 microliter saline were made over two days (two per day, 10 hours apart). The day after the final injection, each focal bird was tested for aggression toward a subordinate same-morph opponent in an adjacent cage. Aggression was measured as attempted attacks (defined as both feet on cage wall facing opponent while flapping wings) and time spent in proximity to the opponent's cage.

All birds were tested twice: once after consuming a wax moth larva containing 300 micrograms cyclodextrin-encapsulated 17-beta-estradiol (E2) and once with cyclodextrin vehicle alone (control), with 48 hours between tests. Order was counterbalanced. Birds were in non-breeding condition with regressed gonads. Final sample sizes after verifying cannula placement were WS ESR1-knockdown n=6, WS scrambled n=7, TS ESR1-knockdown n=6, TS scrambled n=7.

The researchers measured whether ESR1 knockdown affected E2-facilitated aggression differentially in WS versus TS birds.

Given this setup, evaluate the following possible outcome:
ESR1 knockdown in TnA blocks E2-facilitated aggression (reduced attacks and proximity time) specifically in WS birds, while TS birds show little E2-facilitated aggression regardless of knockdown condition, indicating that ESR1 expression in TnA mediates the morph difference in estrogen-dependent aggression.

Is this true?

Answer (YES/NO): YES